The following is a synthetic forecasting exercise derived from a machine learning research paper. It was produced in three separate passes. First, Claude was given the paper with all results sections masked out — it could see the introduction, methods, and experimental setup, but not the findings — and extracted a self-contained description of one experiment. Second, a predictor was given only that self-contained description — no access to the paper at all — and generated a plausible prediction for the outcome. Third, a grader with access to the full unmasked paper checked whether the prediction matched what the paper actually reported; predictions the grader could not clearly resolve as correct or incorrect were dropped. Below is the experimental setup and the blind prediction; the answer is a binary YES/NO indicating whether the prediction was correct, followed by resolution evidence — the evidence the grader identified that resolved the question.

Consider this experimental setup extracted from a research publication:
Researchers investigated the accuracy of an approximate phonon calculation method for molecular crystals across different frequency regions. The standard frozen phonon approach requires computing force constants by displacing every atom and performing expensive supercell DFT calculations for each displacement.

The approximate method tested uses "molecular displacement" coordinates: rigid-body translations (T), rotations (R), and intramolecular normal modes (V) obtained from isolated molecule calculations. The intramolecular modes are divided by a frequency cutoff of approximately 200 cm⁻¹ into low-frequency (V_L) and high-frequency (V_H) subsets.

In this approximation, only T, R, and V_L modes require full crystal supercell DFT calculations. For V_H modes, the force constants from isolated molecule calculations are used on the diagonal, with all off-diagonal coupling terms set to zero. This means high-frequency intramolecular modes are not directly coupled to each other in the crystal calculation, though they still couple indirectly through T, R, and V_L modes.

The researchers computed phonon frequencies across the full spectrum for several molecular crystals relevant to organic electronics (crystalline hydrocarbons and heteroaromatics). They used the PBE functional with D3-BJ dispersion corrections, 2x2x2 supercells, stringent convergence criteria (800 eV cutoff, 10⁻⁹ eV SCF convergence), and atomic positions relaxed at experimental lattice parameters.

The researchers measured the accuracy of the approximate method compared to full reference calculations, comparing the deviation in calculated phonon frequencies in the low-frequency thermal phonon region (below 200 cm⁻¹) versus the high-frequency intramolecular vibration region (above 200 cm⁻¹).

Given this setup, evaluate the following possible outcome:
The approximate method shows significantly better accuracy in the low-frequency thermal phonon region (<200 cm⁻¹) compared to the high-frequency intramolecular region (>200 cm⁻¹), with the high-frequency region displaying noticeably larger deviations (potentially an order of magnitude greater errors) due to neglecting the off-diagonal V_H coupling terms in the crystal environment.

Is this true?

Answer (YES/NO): YES